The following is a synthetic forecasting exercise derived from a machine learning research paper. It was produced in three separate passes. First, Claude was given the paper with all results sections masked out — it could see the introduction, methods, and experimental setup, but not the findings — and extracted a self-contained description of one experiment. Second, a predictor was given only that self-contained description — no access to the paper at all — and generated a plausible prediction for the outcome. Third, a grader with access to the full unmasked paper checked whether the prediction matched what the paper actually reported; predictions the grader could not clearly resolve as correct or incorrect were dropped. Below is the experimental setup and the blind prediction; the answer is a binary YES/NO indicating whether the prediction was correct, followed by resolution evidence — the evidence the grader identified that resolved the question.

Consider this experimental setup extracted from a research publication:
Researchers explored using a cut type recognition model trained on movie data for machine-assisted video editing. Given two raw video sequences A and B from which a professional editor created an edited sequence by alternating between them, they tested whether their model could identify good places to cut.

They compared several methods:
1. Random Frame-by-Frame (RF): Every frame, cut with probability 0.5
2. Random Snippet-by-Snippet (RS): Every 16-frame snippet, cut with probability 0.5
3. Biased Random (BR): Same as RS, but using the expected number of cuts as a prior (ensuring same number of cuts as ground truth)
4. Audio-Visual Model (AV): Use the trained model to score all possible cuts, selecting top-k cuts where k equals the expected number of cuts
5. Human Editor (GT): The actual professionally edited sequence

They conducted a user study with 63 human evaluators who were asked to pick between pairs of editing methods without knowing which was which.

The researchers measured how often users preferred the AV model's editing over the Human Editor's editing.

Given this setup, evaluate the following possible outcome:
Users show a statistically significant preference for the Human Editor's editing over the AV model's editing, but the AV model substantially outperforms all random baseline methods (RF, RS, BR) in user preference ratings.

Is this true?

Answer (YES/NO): NO